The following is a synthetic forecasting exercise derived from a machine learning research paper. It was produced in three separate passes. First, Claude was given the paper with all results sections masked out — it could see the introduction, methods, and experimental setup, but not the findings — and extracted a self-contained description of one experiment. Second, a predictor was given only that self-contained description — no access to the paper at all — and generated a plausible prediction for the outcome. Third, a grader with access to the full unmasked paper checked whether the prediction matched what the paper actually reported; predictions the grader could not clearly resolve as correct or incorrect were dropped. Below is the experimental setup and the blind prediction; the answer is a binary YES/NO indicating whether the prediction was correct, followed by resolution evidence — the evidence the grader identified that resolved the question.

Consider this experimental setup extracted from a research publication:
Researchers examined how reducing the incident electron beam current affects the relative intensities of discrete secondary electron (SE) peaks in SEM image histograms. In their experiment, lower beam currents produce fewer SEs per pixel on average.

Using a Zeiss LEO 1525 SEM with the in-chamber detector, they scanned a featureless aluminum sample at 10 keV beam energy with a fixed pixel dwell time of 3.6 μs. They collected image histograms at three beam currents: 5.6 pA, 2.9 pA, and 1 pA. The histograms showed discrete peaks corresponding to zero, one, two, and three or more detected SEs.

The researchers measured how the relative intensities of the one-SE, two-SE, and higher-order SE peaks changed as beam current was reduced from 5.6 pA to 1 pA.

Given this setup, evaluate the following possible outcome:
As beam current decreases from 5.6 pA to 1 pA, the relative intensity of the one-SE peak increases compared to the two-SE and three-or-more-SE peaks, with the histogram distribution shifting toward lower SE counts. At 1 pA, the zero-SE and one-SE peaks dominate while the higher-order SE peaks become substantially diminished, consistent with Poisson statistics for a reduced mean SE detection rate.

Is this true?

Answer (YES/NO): YES